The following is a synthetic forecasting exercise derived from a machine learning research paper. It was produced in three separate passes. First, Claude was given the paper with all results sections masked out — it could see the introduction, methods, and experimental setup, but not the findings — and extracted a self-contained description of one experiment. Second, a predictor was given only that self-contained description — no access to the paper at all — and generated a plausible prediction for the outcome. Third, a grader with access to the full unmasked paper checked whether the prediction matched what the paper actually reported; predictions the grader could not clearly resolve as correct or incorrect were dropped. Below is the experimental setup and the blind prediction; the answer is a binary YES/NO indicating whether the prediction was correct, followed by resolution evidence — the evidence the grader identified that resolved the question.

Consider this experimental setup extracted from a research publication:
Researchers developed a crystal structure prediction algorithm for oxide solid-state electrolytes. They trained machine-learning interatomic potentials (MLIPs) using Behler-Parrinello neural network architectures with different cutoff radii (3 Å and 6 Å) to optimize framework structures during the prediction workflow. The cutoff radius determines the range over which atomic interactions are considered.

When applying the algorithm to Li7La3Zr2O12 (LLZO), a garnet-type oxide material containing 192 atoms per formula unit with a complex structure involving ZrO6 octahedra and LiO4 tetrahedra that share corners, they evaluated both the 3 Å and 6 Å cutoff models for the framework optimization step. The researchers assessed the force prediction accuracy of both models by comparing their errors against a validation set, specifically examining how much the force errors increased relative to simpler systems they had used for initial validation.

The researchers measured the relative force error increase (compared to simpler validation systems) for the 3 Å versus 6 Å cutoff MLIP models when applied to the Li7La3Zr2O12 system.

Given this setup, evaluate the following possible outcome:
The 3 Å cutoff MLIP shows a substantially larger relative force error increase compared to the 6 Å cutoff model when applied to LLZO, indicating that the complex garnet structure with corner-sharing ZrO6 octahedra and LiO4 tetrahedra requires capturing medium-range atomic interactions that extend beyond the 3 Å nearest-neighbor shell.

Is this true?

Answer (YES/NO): NO